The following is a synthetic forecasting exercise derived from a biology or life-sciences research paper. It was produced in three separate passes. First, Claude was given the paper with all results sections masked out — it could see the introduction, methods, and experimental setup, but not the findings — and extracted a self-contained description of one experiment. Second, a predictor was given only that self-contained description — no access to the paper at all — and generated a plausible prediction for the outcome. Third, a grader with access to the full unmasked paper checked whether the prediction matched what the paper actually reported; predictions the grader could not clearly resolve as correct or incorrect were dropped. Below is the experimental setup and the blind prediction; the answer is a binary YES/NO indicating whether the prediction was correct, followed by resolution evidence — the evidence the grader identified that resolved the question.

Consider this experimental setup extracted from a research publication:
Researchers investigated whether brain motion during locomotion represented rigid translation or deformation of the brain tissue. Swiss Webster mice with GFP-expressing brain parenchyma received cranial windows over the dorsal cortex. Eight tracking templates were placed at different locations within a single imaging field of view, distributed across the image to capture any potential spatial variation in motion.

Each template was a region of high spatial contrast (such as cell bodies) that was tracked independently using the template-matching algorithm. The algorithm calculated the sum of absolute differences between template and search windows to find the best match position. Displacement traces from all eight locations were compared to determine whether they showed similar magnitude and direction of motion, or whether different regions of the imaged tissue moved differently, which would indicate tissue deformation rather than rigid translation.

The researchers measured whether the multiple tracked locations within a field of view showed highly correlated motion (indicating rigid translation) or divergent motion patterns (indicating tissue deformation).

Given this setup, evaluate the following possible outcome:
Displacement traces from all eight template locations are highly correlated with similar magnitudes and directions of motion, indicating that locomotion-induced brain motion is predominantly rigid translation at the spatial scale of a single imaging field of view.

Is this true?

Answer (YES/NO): YES